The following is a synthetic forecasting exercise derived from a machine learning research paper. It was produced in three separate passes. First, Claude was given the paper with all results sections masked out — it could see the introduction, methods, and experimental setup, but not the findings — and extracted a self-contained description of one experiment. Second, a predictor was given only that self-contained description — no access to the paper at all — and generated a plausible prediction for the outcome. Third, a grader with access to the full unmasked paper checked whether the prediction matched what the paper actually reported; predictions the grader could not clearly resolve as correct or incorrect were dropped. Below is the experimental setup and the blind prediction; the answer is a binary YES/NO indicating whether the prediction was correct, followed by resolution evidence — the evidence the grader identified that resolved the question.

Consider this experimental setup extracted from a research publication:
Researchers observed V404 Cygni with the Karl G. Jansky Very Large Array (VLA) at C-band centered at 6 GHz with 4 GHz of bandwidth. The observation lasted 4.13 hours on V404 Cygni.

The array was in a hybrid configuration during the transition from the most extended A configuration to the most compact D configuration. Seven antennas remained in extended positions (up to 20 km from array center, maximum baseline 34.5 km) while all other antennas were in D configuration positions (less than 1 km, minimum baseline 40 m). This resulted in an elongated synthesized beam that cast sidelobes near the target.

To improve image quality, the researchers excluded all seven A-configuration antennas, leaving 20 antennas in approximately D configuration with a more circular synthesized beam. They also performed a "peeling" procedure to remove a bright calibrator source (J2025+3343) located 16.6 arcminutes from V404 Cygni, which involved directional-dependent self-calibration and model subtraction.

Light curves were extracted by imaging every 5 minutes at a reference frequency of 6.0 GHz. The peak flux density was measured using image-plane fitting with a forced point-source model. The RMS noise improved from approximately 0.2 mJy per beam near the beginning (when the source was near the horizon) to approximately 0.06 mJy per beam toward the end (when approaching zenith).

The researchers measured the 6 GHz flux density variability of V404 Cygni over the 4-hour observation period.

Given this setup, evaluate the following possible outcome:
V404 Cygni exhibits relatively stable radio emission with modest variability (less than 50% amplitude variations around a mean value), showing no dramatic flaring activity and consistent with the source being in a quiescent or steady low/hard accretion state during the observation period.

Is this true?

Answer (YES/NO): NO